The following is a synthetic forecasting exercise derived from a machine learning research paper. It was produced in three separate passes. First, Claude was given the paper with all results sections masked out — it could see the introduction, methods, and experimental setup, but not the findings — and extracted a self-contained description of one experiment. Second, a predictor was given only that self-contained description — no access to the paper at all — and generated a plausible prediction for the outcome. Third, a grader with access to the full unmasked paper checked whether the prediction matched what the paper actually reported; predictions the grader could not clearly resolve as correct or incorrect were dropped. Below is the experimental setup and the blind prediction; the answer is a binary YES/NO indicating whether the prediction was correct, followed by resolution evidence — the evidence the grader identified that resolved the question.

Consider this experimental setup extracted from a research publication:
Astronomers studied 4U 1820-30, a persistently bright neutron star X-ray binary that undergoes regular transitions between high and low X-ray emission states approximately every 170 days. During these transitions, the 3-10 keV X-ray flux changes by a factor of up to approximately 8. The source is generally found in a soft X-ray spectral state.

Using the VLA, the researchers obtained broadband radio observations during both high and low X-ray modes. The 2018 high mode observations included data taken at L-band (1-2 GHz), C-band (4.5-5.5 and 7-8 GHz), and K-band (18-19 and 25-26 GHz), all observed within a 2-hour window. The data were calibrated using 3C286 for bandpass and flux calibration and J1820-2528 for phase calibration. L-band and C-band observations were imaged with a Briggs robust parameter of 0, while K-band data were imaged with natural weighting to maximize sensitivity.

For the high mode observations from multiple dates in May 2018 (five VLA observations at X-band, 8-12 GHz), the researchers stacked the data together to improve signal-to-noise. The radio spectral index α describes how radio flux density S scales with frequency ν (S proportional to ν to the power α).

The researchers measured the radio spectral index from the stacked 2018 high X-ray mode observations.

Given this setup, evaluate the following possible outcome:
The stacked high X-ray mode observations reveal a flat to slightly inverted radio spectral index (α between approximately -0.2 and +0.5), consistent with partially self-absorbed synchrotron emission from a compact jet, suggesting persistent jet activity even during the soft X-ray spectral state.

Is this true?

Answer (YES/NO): NO